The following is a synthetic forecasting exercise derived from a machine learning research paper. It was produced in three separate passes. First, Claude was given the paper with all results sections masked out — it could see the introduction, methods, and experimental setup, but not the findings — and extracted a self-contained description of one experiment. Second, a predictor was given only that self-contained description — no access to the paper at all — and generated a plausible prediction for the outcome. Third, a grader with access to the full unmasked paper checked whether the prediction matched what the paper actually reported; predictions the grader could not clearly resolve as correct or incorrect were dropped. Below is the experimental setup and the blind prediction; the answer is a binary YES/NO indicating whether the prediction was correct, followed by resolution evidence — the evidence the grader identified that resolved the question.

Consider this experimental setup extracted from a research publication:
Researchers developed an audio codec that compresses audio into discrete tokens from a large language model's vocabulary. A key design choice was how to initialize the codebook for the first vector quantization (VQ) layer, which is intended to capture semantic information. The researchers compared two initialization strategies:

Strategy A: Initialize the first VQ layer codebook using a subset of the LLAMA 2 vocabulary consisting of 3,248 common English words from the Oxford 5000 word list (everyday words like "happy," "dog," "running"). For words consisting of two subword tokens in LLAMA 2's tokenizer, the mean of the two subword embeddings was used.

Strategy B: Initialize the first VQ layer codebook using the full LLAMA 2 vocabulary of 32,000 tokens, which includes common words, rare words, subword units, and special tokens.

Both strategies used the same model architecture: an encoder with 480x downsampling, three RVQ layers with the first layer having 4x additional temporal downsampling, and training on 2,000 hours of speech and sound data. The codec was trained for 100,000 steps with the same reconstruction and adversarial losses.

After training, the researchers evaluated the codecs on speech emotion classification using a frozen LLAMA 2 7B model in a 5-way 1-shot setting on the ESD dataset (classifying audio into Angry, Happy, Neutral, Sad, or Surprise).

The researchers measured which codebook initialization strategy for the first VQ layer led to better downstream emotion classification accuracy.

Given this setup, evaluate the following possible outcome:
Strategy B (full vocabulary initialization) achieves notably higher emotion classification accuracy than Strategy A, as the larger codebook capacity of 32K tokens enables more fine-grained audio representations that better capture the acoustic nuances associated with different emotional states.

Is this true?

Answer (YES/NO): NO